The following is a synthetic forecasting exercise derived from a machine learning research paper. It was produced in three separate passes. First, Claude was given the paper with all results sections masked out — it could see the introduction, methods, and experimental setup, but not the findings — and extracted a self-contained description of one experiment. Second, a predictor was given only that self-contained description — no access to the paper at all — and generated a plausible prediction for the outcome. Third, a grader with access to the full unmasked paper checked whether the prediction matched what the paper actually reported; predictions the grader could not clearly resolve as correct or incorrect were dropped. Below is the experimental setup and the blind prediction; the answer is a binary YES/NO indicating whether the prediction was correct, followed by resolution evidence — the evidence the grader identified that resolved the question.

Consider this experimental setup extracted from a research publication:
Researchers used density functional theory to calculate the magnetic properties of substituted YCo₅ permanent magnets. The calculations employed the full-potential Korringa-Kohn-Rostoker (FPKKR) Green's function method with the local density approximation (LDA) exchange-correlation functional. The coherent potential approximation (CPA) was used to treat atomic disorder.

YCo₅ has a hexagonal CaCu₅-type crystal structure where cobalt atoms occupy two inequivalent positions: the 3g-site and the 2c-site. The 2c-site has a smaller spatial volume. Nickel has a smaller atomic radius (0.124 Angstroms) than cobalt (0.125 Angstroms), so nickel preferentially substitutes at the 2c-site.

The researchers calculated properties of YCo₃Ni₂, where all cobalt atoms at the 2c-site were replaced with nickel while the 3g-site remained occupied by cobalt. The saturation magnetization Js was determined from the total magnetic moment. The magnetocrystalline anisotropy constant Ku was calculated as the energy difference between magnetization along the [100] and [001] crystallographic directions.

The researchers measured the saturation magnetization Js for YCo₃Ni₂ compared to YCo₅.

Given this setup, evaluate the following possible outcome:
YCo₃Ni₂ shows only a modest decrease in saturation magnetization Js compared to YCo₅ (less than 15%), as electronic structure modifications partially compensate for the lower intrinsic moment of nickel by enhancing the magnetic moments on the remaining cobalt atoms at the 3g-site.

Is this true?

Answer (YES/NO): NO